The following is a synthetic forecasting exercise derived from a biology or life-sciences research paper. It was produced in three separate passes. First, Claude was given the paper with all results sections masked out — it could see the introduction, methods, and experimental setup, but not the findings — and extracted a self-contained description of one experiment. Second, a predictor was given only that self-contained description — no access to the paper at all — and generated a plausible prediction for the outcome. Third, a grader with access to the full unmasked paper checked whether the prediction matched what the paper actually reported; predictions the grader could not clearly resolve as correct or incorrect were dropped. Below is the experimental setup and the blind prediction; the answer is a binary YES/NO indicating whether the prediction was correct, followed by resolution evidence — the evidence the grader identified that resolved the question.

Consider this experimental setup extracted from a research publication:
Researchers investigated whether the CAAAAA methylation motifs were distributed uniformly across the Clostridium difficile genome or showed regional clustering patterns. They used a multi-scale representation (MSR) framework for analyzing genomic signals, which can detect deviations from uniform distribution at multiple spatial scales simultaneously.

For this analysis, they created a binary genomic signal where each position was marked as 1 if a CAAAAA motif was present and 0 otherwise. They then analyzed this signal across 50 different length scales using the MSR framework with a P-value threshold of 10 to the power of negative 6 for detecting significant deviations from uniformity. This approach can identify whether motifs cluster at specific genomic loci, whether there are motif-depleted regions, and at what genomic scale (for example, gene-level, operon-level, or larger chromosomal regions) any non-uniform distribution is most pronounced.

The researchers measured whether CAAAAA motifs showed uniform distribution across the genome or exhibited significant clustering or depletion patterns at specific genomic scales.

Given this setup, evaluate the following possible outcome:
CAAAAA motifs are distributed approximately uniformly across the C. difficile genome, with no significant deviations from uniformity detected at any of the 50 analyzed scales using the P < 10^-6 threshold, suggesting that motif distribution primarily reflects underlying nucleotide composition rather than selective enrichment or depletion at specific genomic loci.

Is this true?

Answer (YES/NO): NO